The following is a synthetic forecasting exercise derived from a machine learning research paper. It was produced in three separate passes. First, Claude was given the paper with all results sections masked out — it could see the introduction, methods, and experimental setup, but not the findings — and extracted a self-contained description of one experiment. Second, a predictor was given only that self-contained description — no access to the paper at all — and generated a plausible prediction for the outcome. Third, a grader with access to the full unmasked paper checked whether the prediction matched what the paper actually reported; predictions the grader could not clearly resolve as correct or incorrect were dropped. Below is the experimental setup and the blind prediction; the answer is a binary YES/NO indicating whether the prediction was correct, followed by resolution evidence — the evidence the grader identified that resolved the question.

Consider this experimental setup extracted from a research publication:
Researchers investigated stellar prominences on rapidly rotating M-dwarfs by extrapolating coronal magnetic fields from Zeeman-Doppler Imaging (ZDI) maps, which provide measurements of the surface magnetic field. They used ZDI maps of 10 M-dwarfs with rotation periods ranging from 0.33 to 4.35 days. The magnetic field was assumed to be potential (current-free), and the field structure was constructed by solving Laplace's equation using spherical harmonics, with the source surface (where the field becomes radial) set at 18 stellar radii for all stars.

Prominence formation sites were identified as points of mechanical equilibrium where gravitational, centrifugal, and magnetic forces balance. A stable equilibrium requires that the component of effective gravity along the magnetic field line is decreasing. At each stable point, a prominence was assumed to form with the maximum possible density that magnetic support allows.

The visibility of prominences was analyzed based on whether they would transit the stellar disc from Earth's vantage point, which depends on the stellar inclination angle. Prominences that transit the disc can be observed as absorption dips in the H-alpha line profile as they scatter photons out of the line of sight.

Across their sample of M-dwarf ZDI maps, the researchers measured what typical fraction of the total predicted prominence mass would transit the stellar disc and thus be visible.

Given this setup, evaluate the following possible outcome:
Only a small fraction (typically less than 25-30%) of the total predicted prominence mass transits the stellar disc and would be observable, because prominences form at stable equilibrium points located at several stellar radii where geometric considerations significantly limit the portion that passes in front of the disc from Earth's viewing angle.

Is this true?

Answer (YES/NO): NO